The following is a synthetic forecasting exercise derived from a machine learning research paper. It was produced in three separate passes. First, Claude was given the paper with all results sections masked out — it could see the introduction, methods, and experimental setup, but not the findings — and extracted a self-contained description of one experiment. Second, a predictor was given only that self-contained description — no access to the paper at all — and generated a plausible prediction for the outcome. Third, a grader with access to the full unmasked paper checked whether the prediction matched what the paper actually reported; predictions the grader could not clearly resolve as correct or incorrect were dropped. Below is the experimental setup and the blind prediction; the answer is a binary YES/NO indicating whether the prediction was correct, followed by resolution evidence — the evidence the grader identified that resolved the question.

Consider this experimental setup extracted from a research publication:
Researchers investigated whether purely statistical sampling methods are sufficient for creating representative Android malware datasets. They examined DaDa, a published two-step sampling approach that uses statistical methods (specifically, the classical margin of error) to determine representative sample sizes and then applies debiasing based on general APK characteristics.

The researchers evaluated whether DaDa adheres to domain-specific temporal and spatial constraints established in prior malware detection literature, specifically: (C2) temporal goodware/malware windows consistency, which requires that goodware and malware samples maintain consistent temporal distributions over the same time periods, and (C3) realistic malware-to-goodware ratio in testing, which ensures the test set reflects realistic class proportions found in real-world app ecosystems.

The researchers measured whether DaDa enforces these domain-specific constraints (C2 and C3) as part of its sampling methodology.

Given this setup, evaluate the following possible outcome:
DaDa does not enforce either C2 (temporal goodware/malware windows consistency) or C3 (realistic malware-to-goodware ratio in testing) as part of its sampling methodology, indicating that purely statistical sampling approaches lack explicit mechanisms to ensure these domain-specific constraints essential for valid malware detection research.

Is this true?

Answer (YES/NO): YES